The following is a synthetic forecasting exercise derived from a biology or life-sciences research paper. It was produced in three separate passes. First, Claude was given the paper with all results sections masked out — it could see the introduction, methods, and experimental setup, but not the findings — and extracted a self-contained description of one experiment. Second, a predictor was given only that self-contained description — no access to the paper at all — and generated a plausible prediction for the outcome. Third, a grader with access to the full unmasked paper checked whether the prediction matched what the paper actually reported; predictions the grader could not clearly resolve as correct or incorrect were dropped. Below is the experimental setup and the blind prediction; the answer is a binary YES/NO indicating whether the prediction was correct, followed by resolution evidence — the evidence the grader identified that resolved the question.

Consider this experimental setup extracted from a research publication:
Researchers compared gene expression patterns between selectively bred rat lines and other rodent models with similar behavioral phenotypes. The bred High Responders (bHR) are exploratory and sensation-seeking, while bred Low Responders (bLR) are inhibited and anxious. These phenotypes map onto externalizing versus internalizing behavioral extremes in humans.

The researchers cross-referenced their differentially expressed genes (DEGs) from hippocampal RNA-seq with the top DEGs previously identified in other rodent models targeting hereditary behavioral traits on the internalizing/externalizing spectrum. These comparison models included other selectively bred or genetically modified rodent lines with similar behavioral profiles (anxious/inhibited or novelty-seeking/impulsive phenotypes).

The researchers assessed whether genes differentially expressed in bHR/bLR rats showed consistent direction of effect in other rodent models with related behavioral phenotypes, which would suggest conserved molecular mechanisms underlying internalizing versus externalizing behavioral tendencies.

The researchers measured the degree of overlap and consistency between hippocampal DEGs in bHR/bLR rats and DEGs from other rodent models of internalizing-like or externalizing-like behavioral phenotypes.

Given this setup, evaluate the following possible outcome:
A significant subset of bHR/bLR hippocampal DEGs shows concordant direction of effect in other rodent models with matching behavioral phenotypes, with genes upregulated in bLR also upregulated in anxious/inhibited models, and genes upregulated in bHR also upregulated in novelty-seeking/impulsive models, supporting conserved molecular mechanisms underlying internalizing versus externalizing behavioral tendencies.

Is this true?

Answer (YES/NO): YES